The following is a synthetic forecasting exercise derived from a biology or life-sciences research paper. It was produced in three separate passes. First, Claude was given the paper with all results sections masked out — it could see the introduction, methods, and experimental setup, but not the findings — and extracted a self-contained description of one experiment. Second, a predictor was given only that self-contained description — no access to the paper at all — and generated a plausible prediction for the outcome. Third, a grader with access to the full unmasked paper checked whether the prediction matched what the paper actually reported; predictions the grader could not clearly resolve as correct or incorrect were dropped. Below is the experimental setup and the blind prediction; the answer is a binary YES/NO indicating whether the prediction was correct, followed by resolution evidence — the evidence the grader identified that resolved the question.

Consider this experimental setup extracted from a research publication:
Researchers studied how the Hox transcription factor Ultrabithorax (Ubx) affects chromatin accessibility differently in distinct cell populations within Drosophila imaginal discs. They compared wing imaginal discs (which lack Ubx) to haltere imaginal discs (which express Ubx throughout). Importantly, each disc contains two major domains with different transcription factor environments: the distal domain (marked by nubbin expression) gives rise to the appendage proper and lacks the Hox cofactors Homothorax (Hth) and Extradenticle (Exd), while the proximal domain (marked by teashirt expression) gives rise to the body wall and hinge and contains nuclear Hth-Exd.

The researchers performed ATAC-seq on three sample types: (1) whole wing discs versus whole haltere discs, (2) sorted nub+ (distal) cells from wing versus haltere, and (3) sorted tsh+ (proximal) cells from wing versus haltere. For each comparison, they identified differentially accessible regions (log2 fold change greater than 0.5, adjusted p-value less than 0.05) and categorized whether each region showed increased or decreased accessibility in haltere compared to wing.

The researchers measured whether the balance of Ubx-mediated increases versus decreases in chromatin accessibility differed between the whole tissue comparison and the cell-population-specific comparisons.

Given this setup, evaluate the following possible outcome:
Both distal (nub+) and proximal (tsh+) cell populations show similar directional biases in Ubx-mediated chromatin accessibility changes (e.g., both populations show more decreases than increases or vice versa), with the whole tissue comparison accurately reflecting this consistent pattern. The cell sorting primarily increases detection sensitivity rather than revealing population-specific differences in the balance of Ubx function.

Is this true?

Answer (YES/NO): NO